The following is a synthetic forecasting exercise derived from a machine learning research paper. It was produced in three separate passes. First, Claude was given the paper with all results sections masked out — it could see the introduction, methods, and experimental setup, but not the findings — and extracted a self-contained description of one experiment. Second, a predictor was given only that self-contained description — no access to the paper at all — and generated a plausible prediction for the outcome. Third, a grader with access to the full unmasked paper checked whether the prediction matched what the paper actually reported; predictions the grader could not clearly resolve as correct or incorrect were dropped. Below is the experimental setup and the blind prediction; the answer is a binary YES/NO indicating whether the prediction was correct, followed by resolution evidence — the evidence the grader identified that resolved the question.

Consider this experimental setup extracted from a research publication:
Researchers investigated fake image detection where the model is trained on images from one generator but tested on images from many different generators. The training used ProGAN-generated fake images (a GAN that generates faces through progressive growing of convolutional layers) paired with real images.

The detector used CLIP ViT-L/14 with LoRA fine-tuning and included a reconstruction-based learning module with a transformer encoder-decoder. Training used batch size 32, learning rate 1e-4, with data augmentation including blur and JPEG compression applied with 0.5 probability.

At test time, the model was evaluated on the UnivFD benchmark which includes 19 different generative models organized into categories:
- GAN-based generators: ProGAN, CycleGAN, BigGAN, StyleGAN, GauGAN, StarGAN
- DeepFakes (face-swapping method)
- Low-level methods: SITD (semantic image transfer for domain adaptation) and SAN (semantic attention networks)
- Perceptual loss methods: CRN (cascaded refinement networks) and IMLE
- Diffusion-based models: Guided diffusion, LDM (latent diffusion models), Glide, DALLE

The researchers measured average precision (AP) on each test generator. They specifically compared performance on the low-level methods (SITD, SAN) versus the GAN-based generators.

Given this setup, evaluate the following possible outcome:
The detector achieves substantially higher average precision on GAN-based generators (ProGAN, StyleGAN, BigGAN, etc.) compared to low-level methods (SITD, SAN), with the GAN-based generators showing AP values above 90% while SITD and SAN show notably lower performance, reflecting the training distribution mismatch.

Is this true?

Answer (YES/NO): NO